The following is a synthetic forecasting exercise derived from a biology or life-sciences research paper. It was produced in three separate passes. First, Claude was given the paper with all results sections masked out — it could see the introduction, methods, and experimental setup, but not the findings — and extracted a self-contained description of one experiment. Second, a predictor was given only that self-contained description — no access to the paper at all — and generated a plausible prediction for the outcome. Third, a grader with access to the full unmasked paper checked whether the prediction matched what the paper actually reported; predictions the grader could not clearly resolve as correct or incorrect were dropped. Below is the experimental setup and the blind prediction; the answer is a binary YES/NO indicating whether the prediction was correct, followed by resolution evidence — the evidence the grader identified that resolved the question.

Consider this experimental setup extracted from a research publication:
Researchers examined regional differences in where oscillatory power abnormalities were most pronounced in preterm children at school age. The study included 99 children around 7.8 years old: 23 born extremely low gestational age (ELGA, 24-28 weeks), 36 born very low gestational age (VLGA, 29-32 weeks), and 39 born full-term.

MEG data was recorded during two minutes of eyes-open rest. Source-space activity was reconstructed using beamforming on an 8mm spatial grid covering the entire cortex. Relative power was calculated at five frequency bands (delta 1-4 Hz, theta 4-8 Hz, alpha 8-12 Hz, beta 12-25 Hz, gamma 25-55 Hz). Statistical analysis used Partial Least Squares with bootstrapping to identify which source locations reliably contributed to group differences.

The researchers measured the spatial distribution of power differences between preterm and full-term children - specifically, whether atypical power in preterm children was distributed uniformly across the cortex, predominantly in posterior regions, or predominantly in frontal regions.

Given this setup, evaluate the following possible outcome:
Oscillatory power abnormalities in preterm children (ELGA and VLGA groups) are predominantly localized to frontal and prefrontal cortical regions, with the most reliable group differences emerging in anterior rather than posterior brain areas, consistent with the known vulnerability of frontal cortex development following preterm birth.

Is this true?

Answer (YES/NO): NO